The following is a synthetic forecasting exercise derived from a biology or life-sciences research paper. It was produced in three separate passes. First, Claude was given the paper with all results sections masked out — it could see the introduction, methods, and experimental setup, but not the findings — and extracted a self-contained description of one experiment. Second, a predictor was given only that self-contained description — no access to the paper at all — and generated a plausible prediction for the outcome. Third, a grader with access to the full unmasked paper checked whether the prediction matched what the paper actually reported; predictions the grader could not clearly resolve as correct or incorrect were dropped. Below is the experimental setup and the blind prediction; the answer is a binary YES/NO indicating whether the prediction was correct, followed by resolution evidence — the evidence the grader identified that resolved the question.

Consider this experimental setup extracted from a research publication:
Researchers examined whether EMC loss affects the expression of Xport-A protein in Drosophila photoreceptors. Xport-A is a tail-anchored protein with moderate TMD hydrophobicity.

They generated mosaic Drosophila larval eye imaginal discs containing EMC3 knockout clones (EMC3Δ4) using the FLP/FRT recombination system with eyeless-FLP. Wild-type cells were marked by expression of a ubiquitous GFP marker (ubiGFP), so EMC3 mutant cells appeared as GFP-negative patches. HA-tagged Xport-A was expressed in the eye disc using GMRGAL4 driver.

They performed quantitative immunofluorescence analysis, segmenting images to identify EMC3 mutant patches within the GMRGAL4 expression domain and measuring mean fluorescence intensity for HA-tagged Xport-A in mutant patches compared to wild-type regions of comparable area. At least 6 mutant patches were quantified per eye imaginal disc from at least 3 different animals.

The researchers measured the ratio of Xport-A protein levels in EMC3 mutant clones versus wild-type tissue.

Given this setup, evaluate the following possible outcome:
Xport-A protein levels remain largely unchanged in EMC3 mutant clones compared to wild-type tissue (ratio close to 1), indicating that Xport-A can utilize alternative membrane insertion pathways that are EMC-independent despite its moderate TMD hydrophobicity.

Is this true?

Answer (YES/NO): NO